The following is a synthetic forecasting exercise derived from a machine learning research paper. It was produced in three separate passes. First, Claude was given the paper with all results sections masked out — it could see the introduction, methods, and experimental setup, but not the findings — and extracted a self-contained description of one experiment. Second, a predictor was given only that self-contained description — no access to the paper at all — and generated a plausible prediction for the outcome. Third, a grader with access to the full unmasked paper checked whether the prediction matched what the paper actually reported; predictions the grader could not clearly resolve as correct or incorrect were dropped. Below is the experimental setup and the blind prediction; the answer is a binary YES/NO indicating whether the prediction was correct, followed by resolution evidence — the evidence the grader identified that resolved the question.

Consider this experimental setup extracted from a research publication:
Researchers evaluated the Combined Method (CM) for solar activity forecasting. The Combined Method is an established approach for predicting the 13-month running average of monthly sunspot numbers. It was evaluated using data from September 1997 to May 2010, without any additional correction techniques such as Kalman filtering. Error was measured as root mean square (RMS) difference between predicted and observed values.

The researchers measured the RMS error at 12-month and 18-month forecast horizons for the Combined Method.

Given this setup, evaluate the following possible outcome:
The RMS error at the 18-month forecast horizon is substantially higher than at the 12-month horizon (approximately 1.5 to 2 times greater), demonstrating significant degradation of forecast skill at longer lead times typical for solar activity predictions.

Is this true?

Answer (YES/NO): NO